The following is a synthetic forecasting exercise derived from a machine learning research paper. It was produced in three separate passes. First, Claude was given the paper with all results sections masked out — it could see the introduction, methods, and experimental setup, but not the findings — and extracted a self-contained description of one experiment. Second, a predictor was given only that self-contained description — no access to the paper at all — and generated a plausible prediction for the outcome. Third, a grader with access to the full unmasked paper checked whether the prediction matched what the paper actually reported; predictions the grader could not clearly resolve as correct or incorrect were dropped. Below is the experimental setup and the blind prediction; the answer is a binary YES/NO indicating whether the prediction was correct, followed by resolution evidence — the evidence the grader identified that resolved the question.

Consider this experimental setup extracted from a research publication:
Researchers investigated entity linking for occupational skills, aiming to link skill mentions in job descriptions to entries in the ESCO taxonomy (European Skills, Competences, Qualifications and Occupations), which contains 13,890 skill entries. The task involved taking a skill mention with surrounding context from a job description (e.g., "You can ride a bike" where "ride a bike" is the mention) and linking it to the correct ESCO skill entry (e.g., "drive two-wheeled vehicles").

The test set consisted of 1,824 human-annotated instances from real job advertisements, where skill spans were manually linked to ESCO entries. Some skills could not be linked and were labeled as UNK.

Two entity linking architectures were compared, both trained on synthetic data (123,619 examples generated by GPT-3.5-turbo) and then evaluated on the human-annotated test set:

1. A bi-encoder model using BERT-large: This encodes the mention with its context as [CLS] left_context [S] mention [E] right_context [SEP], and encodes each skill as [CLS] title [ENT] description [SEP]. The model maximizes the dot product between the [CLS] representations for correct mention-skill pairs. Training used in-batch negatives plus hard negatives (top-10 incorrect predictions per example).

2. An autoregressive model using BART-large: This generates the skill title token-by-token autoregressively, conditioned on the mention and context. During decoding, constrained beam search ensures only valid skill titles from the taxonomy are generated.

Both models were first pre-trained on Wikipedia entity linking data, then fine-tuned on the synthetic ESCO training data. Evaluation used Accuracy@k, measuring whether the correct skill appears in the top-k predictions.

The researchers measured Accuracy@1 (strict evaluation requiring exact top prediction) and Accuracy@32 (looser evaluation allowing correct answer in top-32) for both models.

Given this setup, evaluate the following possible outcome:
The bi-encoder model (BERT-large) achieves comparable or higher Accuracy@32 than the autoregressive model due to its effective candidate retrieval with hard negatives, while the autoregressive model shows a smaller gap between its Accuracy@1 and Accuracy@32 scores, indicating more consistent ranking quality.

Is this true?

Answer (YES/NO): NO